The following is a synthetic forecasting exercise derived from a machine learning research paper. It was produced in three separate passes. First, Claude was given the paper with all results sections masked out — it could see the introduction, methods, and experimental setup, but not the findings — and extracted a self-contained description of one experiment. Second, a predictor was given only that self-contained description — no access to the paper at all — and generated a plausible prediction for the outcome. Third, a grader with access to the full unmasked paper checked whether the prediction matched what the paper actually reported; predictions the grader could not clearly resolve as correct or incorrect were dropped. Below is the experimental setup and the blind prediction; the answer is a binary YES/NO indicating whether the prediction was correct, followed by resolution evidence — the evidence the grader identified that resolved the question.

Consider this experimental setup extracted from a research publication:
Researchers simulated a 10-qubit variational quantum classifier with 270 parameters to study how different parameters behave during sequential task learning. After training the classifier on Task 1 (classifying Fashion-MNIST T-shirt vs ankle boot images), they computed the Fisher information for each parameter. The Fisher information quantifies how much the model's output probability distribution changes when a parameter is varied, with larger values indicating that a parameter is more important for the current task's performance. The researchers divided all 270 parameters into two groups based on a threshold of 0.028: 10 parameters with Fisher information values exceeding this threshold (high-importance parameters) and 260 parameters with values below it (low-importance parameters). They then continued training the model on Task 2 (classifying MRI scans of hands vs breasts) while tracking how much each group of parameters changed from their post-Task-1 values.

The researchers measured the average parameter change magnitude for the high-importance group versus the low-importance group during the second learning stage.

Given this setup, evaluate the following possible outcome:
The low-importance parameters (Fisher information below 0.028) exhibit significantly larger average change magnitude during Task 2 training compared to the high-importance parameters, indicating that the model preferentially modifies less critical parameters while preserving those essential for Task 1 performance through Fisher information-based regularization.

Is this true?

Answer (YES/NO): YES